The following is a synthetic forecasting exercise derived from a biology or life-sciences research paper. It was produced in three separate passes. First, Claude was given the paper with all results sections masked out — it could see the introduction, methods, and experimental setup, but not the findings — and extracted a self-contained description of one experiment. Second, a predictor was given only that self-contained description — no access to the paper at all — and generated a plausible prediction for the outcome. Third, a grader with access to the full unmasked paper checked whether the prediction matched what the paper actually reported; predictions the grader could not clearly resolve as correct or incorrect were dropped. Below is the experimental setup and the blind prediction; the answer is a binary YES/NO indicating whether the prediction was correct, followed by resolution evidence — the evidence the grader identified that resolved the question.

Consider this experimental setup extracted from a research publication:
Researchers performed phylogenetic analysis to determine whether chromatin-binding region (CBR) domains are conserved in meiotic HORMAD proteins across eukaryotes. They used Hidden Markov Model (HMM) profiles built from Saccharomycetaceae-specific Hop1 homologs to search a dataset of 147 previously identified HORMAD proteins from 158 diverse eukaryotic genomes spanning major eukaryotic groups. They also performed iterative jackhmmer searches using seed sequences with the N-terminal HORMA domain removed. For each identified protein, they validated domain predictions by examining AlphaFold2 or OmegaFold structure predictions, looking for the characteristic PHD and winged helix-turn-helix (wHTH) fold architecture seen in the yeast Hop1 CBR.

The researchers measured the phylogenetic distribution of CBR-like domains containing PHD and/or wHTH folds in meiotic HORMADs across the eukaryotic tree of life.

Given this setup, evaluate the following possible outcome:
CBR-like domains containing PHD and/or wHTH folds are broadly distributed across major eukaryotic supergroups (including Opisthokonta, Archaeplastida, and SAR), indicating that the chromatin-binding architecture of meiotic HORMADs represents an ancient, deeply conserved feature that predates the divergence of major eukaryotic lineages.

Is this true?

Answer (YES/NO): YES